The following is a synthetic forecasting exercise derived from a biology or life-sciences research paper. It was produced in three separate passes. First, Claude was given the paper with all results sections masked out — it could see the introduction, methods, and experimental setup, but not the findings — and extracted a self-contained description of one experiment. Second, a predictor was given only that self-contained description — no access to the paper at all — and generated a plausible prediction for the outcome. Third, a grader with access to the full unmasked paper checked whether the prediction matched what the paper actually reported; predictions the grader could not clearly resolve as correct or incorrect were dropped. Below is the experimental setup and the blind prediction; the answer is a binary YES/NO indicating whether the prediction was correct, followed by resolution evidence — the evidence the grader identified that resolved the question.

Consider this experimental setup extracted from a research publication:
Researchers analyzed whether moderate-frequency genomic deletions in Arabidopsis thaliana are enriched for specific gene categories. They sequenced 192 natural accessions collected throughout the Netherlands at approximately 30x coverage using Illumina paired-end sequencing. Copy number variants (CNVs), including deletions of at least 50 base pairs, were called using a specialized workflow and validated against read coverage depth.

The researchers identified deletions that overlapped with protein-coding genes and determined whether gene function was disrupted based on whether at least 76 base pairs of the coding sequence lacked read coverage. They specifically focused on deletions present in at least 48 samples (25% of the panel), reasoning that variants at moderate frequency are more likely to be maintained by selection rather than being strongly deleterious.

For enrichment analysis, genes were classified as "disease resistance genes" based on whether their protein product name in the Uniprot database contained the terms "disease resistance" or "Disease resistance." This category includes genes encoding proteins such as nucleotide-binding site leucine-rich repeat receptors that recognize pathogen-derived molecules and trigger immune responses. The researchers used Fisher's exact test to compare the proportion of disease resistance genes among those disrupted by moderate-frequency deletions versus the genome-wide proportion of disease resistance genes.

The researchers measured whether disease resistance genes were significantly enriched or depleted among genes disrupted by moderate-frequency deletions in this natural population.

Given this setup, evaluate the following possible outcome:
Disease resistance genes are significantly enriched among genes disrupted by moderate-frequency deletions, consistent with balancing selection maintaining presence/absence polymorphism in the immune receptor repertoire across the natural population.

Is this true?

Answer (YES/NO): YES